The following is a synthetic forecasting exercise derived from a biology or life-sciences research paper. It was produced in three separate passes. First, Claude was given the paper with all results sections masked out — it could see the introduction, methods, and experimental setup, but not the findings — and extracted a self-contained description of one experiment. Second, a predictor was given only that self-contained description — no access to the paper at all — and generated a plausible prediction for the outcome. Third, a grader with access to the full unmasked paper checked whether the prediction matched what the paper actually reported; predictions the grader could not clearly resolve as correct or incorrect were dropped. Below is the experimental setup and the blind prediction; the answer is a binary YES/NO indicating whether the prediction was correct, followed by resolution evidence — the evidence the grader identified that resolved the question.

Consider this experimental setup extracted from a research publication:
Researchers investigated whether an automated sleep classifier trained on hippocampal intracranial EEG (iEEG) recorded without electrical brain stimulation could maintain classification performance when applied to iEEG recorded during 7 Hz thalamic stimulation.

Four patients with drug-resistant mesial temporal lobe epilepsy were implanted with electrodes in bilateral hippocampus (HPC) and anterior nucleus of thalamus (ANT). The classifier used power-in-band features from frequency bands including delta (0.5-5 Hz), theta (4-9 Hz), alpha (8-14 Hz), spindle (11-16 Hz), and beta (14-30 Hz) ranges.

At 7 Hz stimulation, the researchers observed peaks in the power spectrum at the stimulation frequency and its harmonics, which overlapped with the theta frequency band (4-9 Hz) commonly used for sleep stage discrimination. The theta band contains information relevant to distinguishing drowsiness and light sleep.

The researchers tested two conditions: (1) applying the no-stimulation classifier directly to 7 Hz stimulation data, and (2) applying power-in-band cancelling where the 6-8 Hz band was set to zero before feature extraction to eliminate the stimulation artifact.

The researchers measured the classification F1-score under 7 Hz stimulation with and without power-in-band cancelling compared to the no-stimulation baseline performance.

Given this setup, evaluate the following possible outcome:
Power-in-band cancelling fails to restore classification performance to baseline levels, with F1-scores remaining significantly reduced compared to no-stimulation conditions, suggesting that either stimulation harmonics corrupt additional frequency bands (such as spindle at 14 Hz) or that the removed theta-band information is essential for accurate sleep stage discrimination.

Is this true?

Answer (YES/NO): NO